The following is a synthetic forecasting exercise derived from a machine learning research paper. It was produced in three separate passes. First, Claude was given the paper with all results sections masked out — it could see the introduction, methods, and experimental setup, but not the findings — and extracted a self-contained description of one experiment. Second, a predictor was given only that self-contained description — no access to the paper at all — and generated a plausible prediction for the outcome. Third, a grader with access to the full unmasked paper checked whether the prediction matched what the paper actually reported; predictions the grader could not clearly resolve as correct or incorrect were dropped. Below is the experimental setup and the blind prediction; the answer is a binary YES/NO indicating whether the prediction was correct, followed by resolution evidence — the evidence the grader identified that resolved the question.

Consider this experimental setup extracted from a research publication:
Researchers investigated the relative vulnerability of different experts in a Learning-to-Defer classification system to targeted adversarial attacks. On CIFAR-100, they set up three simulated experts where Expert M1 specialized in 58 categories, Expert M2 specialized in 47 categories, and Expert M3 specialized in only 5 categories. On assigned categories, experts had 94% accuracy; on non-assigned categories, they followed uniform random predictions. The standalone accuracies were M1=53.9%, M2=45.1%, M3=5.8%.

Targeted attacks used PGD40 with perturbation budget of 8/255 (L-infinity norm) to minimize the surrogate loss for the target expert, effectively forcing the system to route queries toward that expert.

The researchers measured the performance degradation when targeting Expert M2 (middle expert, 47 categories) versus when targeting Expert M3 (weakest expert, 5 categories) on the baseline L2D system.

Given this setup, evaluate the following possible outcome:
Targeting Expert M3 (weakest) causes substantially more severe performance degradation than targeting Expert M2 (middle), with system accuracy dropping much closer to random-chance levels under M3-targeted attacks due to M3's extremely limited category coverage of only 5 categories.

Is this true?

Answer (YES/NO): YES